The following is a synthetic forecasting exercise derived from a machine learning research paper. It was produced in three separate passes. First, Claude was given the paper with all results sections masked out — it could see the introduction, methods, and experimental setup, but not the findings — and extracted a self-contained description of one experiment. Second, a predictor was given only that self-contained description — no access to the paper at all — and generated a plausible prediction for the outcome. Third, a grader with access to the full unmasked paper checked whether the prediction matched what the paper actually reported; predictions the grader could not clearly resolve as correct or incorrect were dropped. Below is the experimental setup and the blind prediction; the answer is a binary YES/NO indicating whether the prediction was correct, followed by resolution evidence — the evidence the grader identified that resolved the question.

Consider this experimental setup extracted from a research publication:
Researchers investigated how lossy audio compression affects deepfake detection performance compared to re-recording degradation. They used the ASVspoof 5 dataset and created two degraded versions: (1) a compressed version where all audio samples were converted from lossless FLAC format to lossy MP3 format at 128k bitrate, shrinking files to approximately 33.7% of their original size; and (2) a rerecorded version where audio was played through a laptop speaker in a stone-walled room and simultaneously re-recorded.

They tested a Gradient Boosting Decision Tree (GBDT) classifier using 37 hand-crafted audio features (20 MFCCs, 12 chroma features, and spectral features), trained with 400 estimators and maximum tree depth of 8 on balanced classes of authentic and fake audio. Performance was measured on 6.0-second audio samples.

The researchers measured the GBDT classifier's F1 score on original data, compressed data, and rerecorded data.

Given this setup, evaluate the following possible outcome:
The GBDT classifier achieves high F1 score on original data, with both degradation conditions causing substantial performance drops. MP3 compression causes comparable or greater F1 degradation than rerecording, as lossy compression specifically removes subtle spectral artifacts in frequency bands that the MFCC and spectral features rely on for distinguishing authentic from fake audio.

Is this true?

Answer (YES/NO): NO